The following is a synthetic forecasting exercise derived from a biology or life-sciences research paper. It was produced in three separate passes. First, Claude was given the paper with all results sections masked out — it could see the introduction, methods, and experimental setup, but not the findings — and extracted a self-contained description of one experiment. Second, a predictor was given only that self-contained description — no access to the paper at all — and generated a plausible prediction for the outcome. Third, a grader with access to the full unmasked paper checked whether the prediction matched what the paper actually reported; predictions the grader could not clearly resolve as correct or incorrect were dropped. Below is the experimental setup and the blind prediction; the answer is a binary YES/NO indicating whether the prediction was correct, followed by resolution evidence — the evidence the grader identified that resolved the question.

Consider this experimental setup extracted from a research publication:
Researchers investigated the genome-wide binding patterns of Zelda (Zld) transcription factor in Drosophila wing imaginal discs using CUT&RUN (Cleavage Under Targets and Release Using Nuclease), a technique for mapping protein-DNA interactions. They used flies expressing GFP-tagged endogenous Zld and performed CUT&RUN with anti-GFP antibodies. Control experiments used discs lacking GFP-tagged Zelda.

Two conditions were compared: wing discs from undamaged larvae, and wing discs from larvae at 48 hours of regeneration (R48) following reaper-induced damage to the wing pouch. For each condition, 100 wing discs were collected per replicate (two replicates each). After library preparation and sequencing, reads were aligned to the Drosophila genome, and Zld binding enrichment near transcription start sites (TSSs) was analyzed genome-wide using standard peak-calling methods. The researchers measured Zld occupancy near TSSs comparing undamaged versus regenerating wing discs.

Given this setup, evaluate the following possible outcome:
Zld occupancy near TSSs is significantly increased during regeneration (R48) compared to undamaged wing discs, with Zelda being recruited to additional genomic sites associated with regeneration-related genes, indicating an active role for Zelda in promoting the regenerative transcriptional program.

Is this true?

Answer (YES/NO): YES